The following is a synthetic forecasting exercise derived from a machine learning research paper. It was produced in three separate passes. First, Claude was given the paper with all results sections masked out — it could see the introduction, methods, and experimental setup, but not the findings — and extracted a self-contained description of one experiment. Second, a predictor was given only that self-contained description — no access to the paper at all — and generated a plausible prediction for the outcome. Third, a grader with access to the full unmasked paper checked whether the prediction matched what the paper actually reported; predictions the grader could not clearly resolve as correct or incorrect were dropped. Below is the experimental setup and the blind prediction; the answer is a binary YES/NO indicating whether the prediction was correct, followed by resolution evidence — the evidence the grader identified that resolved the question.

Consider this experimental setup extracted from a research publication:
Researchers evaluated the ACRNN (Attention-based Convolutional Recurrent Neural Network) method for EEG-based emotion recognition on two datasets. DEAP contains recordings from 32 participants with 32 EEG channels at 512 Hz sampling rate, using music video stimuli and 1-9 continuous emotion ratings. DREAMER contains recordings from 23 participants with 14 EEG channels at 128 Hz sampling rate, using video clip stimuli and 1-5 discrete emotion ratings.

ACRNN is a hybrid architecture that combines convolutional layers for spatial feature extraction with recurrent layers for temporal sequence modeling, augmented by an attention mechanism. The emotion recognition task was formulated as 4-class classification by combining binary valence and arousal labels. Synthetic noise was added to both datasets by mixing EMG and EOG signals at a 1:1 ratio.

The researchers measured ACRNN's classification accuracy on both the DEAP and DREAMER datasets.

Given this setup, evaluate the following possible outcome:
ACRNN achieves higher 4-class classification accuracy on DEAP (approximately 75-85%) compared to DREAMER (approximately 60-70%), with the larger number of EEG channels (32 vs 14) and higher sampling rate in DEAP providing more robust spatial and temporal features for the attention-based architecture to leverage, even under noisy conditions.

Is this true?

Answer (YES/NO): NO